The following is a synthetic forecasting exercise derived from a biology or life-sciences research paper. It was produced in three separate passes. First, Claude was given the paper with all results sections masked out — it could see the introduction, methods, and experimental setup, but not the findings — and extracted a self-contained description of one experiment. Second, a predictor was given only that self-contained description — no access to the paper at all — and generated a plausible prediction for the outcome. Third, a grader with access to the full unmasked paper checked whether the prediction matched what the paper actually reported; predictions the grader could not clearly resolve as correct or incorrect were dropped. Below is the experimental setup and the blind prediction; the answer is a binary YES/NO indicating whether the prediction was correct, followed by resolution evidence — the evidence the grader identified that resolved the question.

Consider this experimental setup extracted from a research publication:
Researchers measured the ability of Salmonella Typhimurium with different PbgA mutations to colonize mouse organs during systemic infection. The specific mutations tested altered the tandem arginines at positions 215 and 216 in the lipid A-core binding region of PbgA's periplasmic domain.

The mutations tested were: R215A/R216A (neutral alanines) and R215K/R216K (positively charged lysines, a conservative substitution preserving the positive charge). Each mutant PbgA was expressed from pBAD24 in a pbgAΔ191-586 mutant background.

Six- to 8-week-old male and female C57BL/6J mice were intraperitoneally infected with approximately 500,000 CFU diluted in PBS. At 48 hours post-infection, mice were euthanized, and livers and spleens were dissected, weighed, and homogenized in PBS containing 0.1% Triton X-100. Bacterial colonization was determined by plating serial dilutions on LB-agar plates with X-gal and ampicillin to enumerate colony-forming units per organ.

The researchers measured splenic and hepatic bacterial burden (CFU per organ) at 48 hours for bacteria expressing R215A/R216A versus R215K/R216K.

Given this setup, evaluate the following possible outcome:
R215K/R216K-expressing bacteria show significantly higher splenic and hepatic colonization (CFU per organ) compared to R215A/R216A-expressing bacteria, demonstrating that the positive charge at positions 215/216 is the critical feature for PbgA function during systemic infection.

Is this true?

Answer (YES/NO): YES